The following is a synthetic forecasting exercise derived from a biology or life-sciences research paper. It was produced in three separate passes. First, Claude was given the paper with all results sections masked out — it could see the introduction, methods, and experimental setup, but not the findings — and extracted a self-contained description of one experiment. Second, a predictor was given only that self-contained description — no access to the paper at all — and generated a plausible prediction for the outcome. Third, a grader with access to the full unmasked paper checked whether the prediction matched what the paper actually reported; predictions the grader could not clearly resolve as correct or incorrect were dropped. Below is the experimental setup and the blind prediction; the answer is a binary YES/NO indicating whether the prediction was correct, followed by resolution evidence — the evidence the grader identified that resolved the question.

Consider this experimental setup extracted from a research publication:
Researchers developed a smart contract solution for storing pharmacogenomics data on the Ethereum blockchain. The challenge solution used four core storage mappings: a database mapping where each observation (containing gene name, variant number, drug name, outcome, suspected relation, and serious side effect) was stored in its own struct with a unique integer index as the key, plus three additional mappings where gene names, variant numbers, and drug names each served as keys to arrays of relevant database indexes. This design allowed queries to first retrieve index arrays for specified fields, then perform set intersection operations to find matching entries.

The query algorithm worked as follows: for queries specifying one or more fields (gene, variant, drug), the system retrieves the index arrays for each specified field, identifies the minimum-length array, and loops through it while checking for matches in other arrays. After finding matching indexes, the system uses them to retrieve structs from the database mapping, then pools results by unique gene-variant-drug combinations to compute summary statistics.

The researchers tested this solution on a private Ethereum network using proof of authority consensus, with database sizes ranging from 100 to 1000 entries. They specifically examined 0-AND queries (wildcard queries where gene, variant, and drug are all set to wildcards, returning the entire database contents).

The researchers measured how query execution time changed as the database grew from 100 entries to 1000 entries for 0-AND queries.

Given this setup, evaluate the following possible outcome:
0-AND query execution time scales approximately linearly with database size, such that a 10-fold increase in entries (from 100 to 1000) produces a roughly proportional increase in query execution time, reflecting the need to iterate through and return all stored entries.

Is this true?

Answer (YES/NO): YES